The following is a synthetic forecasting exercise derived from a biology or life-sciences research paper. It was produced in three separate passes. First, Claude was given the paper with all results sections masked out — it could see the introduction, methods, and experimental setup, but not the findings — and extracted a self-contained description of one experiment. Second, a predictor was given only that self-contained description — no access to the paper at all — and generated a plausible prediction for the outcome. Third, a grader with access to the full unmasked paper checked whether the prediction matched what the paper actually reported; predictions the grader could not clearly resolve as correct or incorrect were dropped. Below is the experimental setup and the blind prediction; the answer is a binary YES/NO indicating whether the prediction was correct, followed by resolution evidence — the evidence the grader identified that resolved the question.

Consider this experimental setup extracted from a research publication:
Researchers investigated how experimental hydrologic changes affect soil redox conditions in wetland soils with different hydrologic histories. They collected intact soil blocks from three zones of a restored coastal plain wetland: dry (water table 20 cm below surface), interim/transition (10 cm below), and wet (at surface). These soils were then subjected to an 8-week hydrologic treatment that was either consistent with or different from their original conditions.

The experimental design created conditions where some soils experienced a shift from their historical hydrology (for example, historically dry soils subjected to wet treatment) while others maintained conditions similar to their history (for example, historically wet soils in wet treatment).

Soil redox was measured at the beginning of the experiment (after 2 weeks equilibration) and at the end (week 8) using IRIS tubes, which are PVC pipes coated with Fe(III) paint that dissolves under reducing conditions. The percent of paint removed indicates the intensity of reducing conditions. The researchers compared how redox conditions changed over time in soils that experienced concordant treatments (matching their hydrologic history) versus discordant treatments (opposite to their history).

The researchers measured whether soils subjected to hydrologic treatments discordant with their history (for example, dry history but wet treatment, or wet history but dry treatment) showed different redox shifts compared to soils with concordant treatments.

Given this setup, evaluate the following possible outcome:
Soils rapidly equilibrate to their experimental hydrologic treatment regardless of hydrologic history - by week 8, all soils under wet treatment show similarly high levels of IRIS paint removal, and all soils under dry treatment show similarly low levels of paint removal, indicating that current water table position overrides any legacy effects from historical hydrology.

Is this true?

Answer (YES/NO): NO